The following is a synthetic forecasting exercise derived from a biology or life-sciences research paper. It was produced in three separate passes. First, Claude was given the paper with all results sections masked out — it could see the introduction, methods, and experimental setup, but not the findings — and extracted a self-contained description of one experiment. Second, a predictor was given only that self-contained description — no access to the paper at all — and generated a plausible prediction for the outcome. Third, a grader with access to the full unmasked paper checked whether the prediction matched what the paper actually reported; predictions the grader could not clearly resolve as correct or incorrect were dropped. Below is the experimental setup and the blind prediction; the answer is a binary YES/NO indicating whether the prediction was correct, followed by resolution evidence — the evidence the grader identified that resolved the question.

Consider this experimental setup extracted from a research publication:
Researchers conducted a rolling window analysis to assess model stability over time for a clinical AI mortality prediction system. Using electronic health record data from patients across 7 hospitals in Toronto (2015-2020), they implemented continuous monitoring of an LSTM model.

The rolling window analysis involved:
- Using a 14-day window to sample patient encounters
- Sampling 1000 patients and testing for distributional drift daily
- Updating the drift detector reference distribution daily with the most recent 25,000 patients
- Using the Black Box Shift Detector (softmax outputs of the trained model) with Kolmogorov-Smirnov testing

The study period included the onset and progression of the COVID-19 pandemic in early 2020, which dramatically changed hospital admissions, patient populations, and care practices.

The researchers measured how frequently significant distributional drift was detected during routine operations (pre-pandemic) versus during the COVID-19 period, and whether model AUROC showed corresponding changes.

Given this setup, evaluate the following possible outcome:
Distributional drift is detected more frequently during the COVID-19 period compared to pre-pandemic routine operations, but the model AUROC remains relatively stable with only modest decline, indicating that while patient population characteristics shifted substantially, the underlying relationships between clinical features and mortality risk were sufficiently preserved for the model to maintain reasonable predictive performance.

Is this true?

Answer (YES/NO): NO